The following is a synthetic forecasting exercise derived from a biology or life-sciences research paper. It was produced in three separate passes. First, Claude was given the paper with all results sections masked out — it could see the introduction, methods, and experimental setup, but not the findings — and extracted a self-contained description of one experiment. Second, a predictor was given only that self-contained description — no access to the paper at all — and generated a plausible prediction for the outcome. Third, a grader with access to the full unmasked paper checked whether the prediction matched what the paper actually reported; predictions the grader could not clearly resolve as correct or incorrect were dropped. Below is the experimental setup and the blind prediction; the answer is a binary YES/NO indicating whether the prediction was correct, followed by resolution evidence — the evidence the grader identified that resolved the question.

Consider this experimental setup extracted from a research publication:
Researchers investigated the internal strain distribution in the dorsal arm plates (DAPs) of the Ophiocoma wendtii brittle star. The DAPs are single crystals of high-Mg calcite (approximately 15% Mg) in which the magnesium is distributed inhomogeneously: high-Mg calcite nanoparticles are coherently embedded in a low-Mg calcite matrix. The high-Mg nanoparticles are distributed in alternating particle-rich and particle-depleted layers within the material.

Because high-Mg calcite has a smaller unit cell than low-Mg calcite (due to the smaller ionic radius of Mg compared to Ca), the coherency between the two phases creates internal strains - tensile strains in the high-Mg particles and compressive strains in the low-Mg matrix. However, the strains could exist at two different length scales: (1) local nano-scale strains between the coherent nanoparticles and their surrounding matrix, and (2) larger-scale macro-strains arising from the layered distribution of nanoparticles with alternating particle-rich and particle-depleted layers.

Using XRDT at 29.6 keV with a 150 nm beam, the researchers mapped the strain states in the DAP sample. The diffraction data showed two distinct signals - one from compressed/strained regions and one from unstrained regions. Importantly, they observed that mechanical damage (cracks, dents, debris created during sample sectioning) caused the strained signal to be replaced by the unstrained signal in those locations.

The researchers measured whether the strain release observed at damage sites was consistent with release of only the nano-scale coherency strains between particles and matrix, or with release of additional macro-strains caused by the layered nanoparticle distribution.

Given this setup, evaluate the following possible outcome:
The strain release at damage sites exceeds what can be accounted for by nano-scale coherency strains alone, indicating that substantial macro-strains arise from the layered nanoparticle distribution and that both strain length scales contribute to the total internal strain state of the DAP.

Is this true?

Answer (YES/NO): YES